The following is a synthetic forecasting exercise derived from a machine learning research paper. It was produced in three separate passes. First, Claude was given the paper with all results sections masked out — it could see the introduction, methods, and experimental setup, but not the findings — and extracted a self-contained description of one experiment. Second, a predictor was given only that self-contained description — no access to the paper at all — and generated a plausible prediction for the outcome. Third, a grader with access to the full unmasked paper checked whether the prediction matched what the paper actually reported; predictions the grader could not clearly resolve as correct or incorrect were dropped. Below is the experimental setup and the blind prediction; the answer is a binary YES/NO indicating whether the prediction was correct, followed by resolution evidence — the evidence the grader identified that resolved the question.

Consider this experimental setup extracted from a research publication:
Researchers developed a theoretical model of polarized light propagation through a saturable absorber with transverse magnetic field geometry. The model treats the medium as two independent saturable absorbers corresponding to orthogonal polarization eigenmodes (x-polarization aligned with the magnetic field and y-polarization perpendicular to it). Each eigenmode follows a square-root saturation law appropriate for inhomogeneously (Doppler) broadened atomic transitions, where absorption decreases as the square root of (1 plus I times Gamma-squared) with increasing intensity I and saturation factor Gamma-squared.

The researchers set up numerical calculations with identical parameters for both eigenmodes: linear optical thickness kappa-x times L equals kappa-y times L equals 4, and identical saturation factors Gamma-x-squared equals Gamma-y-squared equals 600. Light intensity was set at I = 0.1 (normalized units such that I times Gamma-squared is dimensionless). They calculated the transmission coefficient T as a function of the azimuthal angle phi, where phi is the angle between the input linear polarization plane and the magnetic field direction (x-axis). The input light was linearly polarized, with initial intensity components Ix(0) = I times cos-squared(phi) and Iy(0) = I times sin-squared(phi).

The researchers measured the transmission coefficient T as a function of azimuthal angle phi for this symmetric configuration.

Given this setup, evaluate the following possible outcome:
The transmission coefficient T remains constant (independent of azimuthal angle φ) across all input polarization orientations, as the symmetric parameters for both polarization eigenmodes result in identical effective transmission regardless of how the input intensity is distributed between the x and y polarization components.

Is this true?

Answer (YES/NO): NO